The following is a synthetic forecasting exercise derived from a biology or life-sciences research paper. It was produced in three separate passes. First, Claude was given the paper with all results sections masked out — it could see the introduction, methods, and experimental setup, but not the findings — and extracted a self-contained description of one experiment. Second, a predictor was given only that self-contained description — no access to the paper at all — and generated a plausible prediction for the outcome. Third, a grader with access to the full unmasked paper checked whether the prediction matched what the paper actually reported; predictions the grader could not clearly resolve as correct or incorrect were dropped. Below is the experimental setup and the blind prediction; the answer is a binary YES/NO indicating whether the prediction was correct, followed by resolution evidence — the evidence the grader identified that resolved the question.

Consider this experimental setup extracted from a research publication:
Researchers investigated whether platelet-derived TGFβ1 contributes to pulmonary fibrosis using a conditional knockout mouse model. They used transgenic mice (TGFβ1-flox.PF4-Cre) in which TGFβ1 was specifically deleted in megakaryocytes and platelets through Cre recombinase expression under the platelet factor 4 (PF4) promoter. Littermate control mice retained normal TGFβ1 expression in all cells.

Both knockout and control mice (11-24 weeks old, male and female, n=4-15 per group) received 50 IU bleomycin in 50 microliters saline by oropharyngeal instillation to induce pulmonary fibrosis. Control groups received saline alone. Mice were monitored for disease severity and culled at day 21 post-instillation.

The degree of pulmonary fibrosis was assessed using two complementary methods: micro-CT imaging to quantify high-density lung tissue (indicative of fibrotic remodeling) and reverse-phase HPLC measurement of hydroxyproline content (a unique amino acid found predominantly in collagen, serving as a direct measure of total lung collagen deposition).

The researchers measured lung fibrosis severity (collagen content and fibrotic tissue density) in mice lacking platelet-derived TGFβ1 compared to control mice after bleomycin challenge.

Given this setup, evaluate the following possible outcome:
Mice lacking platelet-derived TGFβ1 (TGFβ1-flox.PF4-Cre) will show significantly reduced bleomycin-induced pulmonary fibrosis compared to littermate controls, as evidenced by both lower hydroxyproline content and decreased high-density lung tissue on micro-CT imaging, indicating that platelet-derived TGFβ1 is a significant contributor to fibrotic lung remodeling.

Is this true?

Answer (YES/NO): NO